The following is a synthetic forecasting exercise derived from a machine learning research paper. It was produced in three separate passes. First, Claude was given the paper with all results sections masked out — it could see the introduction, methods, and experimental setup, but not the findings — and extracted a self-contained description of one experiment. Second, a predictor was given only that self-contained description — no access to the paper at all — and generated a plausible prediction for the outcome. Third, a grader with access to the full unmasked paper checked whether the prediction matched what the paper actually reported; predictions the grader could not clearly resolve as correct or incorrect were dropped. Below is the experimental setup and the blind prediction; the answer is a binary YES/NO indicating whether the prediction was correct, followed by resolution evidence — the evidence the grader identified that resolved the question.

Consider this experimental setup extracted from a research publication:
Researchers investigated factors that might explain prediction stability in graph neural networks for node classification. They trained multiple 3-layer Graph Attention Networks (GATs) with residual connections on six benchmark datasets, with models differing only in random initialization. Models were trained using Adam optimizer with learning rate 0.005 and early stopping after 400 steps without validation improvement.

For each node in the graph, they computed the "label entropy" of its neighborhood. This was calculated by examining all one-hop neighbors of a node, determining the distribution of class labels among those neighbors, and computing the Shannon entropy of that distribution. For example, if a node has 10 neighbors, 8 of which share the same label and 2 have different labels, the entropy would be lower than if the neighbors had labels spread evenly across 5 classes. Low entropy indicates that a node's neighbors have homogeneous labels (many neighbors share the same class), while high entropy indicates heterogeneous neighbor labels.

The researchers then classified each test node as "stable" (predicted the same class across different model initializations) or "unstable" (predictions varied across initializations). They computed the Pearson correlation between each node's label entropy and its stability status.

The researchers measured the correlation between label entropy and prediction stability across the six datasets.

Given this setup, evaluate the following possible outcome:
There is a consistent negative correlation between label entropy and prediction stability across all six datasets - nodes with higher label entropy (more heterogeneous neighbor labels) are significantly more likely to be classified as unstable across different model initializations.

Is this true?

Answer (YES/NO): NO